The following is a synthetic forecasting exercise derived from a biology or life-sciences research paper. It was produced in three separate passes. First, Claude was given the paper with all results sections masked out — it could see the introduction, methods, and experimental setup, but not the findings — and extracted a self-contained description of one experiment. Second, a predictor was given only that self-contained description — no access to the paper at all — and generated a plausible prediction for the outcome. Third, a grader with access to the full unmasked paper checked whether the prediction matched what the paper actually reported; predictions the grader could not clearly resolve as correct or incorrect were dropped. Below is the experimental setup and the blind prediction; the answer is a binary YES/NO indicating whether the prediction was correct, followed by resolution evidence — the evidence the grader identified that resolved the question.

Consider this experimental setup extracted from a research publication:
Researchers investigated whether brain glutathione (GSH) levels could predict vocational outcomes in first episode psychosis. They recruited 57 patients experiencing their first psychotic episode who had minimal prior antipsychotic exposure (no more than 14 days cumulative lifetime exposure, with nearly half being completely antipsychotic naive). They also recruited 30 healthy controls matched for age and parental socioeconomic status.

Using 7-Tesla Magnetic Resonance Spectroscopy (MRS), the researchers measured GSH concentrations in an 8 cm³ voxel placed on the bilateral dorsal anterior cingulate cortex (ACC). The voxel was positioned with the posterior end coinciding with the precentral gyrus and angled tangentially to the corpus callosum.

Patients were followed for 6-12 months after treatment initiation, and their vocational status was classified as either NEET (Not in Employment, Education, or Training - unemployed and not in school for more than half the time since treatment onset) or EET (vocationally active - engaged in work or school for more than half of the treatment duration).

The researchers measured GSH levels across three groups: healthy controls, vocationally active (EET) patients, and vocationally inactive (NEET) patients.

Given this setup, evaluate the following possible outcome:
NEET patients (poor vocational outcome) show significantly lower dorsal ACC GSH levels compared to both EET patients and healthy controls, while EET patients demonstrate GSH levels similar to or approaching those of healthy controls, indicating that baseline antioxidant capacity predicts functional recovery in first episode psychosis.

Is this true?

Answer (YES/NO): NO